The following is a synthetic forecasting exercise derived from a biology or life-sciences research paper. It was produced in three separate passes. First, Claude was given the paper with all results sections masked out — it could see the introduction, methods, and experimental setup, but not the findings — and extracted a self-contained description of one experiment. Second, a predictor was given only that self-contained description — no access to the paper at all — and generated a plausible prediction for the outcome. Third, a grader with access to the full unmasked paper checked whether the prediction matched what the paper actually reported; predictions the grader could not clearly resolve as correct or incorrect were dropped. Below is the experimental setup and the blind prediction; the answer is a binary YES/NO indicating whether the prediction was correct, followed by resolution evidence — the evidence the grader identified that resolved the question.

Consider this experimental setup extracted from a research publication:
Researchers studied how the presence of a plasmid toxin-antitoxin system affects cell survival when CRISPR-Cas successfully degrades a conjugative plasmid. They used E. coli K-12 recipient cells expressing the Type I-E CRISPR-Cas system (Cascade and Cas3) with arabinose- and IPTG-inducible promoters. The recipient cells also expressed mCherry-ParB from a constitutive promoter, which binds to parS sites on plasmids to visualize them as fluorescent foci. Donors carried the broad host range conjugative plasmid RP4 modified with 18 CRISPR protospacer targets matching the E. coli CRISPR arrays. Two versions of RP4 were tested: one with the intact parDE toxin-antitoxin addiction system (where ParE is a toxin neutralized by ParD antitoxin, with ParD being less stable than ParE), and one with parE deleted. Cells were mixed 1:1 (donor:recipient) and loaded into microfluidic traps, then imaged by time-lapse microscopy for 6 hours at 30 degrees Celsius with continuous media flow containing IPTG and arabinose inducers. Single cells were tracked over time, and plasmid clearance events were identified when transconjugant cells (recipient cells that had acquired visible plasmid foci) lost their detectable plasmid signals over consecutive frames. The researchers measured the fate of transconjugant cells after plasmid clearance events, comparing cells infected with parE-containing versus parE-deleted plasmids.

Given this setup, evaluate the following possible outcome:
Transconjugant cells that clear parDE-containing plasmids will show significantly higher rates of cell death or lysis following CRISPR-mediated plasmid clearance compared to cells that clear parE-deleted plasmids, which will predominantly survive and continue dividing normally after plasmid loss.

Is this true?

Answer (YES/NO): YES